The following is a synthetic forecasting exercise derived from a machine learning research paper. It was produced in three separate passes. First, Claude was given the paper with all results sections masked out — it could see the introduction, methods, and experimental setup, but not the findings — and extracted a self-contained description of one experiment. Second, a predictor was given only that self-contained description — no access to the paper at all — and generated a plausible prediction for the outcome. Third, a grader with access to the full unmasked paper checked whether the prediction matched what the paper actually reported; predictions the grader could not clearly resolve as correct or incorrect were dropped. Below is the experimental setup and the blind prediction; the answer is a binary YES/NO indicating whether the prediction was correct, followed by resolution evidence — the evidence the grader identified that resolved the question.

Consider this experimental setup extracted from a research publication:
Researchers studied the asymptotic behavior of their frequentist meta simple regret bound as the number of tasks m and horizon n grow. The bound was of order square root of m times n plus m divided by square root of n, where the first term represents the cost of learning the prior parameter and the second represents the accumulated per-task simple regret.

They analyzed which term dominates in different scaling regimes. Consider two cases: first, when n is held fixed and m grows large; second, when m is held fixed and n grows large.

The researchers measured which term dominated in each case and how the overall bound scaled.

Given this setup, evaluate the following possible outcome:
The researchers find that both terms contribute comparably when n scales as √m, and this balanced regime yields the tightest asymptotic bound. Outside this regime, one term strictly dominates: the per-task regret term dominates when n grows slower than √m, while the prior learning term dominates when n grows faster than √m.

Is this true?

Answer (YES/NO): NO